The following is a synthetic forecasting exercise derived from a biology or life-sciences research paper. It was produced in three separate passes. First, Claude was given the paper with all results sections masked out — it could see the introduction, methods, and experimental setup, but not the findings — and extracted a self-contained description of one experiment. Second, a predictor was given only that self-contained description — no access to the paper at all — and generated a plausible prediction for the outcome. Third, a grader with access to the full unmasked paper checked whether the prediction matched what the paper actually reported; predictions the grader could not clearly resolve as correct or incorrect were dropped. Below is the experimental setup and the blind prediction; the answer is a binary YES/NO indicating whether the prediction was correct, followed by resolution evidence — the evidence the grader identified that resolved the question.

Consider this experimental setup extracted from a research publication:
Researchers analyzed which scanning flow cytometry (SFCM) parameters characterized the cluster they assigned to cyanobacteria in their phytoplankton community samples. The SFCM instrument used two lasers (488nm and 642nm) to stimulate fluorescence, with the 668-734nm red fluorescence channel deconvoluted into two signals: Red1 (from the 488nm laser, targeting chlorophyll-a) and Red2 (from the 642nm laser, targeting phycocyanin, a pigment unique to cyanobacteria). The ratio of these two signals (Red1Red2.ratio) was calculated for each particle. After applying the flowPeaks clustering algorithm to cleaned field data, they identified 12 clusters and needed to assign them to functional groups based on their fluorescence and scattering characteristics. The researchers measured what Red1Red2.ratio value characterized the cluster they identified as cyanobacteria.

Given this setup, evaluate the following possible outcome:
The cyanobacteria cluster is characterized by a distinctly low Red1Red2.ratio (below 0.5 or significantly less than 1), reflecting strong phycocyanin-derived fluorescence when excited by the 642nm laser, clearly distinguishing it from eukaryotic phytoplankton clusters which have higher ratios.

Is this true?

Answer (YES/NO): YES